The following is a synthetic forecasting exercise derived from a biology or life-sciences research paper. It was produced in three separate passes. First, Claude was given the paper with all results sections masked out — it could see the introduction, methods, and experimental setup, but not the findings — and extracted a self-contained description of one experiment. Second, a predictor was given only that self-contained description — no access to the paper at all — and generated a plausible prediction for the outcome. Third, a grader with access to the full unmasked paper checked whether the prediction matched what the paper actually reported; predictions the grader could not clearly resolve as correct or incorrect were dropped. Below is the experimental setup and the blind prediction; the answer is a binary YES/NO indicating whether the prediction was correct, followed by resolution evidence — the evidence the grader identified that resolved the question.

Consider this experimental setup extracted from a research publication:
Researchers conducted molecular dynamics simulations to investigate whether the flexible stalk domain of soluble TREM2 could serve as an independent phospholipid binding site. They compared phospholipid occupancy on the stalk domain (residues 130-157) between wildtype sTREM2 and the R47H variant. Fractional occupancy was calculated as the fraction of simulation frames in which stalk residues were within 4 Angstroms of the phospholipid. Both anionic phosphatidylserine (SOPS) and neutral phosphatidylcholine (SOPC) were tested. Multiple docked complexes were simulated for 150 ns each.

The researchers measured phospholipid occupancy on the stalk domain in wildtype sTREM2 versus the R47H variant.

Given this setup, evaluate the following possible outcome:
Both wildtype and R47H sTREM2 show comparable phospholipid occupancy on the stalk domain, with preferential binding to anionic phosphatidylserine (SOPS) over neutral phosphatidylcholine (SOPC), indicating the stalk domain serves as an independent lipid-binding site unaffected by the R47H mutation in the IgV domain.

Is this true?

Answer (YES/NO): NO